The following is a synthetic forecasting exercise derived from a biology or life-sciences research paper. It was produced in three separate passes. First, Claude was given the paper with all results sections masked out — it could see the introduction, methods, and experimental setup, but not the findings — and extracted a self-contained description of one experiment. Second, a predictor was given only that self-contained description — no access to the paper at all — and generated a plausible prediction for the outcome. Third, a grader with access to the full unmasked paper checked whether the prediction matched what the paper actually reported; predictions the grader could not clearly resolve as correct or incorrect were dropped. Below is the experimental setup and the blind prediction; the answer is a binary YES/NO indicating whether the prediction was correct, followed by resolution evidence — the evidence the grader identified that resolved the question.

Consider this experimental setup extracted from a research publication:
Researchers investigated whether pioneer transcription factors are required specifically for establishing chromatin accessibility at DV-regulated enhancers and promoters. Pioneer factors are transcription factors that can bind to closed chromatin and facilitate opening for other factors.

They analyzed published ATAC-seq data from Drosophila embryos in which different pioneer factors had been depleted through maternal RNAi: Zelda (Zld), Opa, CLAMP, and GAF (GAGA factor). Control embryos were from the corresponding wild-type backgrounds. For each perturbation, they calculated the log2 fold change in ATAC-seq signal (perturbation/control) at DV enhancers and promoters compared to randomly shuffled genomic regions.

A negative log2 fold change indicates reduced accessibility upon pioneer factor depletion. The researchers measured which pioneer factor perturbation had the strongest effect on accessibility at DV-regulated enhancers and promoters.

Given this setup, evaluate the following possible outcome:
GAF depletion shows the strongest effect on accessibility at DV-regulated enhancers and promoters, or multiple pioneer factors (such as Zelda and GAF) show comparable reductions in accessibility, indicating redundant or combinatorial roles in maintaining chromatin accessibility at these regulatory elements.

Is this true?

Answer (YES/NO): NO